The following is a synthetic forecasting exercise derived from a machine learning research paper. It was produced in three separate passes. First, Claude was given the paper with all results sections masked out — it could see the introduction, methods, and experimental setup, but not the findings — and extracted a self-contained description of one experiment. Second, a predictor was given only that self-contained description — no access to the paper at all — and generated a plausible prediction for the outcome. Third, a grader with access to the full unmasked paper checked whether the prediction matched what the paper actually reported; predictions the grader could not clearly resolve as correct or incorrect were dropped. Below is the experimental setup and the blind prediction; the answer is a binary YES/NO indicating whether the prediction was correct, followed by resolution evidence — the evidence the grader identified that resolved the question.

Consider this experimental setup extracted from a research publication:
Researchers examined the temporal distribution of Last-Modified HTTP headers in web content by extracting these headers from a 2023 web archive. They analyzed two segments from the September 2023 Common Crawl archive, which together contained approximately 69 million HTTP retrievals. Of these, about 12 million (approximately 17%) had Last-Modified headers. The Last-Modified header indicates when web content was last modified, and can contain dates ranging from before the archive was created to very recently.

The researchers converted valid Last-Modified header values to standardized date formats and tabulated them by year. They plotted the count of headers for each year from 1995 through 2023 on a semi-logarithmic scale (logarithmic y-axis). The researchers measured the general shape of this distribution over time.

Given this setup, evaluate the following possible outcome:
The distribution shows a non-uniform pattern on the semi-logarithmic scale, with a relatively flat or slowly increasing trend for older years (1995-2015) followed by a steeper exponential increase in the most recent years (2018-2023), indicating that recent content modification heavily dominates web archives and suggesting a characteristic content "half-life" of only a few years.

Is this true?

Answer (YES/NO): NO